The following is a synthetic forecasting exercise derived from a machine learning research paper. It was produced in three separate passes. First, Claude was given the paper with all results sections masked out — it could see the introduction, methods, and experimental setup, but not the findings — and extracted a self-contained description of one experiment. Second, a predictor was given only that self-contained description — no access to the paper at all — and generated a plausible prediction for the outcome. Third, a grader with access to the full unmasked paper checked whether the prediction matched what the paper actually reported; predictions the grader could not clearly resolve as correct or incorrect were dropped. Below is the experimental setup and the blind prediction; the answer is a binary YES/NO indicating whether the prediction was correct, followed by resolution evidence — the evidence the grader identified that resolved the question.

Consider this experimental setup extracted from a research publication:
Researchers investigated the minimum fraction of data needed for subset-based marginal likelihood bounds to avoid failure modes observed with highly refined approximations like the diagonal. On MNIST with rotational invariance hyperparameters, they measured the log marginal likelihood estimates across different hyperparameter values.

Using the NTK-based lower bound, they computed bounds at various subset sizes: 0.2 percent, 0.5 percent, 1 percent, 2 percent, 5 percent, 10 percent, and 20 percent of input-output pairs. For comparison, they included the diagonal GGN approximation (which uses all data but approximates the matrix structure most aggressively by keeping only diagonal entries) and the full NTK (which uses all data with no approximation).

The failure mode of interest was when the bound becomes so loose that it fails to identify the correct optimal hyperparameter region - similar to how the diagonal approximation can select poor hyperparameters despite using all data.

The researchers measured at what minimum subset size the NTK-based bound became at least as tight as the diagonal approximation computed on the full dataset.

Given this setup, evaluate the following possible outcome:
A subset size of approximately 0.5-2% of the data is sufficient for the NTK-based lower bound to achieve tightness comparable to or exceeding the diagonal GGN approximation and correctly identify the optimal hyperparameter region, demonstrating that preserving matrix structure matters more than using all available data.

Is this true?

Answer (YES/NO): YES